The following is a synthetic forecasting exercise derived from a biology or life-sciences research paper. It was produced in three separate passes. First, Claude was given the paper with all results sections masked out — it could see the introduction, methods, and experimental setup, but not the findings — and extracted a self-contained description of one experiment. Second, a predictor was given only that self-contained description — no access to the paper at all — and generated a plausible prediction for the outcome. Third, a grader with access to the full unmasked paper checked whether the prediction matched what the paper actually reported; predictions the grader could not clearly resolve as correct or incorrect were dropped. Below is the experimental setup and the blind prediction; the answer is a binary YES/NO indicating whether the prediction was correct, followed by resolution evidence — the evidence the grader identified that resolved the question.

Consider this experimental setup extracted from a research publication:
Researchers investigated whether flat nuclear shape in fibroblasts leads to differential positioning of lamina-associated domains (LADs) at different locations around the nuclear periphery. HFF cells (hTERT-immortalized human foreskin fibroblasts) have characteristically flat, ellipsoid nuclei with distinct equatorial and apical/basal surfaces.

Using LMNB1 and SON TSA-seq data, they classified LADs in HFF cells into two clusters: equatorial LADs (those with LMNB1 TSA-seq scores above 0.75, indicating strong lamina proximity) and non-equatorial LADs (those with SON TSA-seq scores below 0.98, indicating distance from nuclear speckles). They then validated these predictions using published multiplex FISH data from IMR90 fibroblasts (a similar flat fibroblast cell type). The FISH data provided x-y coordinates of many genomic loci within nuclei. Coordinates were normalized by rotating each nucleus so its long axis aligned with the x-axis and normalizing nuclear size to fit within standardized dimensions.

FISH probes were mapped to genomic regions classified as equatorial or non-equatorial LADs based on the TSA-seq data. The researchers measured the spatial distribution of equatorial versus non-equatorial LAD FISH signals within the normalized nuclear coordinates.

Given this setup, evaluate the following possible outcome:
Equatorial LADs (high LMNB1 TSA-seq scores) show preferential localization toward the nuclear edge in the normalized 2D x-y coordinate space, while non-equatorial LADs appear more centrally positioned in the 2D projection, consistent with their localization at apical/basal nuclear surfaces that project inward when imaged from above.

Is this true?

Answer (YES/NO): NO